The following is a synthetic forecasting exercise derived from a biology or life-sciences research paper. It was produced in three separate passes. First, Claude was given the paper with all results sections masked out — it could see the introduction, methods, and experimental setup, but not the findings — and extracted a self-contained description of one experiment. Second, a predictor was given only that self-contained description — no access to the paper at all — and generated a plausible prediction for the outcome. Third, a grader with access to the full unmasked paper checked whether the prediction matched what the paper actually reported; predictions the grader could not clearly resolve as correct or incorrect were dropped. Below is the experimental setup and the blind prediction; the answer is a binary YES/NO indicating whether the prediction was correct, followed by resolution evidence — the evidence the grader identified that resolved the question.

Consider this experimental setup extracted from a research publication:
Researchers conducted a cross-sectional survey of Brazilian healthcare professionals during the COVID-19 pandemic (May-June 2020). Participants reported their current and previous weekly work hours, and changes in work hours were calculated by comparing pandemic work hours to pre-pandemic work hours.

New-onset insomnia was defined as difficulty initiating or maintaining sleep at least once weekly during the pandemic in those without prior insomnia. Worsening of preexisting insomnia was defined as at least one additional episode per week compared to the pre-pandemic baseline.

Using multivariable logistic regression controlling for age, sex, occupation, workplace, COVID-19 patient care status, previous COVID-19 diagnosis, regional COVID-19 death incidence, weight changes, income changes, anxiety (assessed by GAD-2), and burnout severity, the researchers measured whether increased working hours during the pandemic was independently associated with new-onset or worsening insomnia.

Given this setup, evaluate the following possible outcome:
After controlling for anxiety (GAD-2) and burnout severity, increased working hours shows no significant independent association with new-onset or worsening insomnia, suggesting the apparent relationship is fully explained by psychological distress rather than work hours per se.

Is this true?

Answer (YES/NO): NO